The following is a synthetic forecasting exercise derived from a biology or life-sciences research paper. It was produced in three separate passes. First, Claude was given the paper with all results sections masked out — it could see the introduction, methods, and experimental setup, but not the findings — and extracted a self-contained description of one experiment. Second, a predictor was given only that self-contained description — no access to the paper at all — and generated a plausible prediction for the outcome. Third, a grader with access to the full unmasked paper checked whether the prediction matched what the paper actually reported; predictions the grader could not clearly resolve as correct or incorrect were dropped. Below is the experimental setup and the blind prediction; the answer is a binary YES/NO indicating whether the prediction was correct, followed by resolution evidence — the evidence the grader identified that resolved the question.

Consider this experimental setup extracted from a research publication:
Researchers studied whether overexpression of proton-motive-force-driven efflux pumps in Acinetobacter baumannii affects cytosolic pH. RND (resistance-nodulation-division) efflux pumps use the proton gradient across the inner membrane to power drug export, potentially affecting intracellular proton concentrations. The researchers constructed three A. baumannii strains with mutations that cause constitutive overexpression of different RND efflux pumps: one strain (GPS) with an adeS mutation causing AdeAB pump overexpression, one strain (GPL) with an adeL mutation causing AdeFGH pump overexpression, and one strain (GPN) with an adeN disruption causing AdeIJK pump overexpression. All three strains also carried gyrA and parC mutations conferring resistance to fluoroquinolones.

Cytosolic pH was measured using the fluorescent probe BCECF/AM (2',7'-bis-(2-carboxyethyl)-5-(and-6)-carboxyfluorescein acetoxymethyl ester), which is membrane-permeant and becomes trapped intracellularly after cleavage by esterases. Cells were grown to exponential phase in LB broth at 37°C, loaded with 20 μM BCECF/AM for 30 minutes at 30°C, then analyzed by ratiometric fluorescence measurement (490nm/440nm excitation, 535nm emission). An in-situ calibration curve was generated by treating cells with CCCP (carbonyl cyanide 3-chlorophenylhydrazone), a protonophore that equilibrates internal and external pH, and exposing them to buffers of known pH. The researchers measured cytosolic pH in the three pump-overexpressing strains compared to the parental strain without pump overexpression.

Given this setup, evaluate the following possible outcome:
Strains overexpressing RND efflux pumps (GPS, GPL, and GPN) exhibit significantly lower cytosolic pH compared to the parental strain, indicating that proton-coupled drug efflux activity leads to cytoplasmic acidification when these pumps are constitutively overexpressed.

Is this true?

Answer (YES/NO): NO